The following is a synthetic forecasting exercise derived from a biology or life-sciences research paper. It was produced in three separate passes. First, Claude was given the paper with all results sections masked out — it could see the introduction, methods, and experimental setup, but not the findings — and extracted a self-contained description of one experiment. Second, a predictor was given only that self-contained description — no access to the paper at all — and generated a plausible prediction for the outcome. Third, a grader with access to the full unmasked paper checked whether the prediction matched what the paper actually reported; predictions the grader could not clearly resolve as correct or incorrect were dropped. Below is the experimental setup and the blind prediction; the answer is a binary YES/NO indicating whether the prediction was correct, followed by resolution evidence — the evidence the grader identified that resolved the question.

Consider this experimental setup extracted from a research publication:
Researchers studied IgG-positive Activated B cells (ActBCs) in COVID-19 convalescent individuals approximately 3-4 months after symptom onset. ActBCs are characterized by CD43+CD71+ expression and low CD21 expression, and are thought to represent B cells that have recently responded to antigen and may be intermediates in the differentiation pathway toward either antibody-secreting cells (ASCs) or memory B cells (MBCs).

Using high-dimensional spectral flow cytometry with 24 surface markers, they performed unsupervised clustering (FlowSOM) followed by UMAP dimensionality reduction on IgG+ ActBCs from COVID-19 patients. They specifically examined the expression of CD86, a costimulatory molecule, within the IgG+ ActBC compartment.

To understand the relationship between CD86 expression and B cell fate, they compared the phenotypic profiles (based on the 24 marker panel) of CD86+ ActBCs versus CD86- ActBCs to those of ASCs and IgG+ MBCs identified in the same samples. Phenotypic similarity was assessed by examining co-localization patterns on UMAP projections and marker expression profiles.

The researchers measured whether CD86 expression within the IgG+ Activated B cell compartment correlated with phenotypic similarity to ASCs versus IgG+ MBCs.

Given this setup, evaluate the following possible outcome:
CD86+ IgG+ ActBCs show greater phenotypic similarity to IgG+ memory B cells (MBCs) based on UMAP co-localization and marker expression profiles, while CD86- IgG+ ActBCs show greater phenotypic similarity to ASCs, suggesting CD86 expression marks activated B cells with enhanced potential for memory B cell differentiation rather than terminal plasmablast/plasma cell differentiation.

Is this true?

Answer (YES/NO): NO